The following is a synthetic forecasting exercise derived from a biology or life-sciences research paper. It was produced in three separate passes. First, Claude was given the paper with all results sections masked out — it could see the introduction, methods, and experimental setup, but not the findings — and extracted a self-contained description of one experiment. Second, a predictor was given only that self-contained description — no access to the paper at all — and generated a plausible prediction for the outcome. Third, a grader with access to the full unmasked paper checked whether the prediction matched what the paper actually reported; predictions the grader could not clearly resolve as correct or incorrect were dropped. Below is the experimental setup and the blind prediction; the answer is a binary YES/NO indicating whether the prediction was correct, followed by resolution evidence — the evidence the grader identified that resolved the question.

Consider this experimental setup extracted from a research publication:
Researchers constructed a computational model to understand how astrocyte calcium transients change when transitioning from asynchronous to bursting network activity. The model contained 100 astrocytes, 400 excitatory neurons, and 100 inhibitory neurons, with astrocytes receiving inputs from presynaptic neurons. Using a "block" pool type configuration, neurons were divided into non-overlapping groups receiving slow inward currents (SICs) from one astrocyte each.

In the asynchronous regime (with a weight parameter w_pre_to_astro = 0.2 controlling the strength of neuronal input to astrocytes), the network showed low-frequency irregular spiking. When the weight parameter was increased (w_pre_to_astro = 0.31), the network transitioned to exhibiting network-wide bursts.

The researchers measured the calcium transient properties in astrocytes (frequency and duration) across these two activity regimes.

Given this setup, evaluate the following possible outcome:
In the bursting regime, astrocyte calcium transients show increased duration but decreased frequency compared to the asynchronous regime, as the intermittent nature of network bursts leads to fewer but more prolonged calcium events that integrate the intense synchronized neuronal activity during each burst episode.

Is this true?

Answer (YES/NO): NO